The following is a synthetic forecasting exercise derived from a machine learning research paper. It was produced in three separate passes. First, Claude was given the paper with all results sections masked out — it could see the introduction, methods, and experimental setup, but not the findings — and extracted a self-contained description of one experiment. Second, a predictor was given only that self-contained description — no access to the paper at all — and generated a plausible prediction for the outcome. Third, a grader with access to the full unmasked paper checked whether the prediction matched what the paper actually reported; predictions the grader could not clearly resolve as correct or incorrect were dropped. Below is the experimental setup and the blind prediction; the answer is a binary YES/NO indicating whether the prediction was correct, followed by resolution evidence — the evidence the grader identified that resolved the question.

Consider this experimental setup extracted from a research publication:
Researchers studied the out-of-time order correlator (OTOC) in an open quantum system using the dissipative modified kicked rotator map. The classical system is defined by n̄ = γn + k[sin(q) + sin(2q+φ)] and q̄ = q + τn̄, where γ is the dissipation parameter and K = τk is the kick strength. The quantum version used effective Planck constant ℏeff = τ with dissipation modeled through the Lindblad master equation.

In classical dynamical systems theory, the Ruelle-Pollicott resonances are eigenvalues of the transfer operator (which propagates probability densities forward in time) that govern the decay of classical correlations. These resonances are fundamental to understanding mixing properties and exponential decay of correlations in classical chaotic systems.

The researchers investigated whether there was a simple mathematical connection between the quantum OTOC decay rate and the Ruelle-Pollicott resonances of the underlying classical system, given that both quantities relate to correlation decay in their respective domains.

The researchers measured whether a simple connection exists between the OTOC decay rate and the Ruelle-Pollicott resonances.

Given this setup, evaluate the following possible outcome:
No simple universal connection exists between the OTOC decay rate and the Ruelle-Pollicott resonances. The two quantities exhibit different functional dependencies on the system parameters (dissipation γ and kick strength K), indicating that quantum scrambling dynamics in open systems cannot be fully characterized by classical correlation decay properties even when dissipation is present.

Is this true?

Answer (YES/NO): YES